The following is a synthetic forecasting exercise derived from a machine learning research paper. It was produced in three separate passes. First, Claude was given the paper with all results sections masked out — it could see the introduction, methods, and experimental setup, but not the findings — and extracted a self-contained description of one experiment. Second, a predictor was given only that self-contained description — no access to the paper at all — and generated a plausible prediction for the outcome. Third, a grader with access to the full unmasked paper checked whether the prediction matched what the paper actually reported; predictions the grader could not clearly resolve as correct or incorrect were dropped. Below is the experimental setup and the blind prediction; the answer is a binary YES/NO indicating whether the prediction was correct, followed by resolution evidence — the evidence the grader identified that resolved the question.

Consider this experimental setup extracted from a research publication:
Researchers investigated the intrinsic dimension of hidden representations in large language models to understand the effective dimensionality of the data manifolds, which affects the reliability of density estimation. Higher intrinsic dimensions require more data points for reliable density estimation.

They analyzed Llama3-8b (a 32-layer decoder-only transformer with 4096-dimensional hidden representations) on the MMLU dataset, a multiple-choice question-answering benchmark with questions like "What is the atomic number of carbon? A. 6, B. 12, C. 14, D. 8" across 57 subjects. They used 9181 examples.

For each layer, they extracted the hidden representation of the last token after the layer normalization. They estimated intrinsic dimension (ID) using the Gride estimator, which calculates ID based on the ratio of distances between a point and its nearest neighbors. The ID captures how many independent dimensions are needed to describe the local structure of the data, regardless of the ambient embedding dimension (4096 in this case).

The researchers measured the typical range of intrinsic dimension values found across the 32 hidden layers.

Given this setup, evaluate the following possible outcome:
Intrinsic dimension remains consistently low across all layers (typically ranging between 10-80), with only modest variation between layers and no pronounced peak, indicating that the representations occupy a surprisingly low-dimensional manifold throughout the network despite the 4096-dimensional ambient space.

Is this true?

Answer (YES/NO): NO